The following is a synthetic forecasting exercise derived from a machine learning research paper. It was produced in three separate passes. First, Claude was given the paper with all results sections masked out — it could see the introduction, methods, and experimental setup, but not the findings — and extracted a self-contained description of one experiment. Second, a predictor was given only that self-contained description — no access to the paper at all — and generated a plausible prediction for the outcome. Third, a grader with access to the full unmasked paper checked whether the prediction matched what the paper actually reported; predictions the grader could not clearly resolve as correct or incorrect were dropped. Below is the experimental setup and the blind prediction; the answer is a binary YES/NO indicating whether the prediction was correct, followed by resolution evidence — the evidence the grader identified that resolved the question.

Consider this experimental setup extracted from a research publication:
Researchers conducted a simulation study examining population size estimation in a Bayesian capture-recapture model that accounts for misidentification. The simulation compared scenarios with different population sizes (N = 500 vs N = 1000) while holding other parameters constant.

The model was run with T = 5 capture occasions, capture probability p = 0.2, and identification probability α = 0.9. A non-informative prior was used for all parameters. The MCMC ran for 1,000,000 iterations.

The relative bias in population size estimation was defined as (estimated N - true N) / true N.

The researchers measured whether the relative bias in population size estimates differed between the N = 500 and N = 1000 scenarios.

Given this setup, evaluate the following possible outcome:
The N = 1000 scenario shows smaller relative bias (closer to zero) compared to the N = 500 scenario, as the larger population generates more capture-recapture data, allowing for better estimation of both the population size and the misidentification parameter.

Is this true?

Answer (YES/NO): YES